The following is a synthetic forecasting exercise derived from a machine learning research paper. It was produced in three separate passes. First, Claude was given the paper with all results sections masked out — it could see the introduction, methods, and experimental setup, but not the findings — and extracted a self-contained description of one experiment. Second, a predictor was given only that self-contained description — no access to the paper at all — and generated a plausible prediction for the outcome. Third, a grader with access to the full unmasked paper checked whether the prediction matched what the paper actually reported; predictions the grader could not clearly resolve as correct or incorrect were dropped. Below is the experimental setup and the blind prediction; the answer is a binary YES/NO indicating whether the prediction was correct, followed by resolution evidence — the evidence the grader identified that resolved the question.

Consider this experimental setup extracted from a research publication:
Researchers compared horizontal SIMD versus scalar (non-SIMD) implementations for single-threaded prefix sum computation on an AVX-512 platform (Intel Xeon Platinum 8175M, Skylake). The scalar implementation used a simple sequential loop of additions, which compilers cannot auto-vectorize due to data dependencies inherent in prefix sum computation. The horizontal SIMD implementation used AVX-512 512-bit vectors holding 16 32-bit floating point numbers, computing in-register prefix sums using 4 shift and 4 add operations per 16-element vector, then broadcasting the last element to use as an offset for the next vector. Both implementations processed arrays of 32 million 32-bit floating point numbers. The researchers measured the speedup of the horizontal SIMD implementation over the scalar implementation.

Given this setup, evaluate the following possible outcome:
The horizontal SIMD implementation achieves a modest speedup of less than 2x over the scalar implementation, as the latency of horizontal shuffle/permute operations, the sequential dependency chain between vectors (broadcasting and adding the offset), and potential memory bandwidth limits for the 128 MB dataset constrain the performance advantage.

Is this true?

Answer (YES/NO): NO